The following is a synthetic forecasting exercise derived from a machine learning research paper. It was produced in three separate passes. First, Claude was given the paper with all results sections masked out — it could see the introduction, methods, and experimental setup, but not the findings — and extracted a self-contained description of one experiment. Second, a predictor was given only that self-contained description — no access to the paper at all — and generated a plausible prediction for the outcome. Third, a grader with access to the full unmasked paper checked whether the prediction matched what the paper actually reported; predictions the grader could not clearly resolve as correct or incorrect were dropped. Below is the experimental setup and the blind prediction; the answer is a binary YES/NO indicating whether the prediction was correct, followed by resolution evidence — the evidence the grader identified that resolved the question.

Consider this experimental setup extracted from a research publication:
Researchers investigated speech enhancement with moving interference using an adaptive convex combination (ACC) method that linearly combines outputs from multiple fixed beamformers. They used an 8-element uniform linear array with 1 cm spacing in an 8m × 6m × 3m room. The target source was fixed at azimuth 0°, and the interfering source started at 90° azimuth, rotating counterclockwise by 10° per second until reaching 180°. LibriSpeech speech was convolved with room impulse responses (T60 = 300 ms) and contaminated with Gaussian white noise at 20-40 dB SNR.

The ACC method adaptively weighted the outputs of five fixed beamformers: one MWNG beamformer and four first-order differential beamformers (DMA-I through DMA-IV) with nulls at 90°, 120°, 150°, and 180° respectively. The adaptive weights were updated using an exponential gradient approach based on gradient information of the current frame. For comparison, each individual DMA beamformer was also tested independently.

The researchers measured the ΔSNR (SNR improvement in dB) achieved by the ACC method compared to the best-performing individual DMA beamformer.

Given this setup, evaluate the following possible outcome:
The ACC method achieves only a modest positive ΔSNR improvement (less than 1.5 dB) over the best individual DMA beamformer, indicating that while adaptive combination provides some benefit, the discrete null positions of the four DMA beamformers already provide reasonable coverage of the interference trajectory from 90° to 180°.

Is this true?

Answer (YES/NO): YES